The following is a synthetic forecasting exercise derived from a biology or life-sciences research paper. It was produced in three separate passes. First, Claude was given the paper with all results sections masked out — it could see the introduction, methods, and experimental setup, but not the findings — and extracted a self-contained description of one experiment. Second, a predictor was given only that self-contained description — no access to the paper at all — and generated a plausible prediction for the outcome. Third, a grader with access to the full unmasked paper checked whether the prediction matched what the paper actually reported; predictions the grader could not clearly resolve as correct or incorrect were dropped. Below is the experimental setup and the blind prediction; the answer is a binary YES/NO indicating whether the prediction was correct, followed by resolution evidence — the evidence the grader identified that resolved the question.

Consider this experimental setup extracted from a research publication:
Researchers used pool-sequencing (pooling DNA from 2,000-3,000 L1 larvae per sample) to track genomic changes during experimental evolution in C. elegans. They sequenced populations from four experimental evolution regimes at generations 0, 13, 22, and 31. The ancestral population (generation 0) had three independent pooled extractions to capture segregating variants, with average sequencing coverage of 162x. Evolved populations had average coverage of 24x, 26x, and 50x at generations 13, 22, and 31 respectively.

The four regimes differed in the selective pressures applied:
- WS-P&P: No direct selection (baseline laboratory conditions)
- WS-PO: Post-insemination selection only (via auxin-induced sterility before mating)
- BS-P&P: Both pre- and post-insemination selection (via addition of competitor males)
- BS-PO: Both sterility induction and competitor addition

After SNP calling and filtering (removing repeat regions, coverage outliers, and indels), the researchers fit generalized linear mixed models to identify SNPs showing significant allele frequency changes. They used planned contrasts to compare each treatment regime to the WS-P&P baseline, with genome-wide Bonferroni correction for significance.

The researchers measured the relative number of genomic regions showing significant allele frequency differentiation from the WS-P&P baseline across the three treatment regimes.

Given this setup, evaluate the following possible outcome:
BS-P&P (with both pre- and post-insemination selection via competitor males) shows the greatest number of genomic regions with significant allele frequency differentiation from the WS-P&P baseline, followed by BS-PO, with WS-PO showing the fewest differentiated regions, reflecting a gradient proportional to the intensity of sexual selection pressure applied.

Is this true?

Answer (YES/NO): NO